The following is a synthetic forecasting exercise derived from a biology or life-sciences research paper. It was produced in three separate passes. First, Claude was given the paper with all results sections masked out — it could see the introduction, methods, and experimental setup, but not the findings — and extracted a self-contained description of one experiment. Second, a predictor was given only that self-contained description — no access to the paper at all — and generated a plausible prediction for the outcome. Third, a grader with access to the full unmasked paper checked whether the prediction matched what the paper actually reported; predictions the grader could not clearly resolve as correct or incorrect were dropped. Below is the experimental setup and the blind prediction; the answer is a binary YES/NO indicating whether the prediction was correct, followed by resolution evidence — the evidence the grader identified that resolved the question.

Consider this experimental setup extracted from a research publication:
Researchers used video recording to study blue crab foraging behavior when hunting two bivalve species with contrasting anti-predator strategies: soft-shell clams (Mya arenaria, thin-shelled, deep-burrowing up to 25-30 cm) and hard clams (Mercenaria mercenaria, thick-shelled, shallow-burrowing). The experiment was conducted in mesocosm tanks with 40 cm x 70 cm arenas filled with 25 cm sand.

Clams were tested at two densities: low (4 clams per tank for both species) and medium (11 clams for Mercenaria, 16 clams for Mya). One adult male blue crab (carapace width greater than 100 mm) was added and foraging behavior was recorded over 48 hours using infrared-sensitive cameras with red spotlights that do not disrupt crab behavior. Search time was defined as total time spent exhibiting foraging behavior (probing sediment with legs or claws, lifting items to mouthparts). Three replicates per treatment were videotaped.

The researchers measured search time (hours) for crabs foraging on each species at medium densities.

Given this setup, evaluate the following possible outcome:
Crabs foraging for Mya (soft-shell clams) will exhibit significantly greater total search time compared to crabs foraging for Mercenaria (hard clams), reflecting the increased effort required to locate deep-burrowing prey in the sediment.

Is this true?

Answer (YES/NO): YES